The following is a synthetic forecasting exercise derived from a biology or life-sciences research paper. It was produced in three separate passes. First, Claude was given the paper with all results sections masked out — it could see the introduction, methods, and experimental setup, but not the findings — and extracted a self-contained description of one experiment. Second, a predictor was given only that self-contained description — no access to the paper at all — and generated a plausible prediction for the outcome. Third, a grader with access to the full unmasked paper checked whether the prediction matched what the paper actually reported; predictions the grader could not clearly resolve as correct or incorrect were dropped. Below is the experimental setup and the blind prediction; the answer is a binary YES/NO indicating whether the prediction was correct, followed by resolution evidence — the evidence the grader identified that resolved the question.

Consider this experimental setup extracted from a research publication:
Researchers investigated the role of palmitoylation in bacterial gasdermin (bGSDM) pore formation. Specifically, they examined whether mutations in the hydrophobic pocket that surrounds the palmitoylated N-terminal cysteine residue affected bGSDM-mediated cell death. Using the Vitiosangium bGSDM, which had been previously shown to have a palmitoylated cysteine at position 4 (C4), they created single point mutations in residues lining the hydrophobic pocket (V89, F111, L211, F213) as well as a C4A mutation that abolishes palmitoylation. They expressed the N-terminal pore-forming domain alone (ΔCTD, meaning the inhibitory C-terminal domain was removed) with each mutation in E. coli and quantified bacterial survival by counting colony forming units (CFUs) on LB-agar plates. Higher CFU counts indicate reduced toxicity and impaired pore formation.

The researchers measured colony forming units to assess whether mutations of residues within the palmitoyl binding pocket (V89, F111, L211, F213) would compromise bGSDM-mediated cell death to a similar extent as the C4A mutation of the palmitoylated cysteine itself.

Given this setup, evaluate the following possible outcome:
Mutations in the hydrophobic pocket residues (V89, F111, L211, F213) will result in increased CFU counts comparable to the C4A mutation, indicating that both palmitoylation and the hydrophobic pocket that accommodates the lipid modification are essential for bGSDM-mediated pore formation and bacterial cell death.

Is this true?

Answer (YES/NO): NO